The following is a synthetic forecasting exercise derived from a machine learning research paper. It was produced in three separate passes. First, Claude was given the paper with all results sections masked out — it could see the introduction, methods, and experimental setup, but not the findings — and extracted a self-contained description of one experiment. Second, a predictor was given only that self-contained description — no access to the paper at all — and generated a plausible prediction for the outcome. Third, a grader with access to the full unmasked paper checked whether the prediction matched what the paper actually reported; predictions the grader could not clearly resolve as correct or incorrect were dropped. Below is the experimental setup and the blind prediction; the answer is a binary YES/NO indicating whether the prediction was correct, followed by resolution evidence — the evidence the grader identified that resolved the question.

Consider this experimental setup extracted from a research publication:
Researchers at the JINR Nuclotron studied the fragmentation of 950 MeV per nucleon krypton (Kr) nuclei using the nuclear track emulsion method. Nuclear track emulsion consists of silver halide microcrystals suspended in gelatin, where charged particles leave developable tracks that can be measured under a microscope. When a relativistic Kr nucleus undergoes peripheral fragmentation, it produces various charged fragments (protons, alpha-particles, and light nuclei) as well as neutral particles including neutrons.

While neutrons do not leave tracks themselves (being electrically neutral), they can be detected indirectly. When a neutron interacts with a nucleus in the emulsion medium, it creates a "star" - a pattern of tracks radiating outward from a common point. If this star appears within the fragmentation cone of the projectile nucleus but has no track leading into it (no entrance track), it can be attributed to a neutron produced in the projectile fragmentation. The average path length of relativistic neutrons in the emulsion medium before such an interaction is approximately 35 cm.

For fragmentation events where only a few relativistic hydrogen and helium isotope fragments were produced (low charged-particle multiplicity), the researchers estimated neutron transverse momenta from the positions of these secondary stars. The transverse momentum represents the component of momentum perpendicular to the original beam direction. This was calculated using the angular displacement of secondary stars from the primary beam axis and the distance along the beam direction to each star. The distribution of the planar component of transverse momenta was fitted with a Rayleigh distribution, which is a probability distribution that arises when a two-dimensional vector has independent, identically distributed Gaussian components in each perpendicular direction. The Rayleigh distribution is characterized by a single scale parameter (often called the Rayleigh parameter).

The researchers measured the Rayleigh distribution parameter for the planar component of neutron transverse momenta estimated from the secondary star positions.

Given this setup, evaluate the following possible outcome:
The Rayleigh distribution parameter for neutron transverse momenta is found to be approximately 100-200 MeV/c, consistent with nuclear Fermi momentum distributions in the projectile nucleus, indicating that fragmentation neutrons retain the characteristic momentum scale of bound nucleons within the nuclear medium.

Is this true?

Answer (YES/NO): NO